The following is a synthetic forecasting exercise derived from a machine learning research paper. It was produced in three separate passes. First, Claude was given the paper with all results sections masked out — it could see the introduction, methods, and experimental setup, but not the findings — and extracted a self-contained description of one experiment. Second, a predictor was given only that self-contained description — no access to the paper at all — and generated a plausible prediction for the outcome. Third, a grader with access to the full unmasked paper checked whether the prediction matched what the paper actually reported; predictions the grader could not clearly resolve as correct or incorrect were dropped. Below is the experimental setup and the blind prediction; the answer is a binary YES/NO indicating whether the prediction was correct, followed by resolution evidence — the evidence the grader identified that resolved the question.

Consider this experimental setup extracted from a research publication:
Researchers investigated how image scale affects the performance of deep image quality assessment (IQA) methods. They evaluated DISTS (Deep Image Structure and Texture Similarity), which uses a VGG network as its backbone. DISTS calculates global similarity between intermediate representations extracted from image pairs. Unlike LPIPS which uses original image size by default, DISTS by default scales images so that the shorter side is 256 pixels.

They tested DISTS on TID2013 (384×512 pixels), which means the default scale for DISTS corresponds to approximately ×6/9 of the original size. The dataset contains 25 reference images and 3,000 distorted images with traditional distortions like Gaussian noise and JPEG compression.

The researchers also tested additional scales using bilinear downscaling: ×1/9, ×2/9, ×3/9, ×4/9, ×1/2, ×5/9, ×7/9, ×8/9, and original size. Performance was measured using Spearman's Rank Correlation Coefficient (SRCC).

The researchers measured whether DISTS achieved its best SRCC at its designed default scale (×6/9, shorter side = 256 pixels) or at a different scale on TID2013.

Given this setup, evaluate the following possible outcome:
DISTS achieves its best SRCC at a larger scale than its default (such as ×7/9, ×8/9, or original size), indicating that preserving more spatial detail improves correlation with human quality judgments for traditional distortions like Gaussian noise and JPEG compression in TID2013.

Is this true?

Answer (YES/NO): NO